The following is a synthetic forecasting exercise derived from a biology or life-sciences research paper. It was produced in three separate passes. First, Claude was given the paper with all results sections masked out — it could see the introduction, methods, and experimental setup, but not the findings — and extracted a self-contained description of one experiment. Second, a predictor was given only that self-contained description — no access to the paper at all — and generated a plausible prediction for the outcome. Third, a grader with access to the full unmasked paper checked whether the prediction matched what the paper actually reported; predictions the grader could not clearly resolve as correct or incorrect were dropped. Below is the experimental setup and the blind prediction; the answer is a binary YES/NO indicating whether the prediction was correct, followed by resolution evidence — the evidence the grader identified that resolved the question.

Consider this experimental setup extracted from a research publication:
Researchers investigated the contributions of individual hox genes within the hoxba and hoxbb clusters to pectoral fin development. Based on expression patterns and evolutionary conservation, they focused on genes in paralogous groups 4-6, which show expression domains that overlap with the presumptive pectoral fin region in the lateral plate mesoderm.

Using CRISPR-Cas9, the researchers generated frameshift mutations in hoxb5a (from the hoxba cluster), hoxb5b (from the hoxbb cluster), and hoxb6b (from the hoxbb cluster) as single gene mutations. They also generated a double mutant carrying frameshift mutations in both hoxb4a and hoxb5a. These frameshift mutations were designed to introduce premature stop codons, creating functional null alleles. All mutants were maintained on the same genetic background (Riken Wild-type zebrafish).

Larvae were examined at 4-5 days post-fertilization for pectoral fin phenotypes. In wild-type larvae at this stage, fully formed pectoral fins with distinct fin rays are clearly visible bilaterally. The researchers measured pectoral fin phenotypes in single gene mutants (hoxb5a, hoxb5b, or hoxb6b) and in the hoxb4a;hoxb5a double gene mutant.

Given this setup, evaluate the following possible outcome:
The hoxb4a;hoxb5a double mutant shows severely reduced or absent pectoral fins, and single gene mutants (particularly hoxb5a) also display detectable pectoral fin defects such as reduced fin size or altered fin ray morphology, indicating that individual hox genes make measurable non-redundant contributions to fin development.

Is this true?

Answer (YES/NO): NO